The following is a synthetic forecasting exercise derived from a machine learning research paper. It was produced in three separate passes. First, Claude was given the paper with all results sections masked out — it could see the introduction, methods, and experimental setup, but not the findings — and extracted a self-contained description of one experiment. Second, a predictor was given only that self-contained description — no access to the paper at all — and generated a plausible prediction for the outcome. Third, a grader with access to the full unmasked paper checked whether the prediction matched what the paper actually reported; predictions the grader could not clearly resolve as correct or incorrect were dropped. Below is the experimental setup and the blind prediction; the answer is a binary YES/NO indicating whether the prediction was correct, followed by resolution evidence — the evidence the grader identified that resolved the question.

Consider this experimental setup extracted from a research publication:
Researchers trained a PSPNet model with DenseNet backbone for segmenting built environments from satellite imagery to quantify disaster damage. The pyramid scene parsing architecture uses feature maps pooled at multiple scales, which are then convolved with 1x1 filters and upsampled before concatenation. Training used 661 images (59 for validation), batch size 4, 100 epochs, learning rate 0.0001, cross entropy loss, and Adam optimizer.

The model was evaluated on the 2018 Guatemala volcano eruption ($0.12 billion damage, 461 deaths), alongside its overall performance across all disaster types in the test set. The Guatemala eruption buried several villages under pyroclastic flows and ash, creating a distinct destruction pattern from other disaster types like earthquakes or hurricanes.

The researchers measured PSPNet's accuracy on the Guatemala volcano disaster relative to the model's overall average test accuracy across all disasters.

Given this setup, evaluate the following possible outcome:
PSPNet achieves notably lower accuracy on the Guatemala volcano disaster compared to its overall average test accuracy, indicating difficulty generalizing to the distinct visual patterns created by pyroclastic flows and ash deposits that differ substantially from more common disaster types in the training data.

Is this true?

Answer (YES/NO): YES